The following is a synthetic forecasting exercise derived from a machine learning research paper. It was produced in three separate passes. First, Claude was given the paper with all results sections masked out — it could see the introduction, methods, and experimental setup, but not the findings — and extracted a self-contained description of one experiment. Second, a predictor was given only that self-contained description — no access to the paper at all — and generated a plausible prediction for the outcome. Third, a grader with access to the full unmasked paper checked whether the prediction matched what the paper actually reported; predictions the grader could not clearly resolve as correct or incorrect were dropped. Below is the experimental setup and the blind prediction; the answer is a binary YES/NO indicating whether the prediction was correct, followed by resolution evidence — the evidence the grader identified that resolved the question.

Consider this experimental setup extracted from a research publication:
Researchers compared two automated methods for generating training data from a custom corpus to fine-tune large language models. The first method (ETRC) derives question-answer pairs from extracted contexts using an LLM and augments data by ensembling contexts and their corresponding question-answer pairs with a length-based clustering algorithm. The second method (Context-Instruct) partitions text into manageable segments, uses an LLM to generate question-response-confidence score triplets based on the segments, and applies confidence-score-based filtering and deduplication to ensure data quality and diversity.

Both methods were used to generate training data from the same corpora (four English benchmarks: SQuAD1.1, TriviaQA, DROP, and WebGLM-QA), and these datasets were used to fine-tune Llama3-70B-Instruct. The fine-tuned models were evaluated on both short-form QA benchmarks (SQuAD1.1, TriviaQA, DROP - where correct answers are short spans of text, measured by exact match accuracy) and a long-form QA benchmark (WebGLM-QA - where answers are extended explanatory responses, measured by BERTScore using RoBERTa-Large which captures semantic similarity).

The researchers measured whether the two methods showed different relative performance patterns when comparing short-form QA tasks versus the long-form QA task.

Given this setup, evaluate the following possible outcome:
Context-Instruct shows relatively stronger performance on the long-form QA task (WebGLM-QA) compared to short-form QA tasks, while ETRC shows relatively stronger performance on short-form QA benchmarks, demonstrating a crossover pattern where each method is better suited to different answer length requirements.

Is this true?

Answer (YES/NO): NO